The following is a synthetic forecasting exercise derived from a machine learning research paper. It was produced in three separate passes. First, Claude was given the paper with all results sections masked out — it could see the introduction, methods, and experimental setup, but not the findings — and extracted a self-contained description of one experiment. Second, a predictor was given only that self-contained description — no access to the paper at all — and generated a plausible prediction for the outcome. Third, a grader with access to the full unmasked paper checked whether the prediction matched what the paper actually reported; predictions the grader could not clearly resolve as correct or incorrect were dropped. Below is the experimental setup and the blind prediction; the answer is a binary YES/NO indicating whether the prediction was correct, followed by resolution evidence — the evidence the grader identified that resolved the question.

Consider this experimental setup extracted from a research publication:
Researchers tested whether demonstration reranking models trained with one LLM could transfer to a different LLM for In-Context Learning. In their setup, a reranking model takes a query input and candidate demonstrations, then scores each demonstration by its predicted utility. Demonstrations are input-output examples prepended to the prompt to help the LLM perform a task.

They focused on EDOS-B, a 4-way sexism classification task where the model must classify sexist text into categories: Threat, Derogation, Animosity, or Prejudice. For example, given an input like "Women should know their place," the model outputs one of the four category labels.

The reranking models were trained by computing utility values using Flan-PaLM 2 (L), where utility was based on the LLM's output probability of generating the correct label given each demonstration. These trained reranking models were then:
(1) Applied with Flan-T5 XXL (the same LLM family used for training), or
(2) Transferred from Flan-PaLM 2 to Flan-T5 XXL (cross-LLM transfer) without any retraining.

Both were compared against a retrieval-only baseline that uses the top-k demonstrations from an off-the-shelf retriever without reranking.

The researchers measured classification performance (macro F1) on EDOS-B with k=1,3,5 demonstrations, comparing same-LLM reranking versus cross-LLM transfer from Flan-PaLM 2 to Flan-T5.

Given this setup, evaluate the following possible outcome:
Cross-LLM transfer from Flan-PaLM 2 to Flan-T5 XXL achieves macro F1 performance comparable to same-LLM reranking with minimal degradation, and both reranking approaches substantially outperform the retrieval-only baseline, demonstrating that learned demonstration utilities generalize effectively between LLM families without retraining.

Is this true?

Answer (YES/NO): NO